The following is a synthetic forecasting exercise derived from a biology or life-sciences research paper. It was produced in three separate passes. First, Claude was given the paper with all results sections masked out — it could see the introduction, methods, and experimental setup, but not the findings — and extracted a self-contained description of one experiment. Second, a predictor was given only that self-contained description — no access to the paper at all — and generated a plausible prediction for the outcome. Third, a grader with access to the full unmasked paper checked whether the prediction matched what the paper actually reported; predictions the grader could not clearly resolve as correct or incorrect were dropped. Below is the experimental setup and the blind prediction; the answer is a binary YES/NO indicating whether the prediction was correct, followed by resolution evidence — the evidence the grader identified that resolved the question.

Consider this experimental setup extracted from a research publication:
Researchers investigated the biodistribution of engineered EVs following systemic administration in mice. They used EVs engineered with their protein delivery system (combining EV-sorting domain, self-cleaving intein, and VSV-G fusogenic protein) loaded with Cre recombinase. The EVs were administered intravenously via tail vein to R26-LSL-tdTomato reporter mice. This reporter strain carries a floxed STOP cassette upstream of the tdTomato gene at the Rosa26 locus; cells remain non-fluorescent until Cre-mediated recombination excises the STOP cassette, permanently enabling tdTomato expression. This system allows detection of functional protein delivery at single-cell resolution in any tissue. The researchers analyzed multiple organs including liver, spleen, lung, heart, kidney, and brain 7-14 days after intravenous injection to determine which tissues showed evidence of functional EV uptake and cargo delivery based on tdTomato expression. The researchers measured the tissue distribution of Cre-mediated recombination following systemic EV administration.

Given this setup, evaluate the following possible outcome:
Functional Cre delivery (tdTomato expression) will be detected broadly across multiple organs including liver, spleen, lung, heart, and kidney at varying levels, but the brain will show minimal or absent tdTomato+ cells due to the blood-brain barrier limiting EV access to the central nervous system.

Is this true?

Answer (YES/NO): NO